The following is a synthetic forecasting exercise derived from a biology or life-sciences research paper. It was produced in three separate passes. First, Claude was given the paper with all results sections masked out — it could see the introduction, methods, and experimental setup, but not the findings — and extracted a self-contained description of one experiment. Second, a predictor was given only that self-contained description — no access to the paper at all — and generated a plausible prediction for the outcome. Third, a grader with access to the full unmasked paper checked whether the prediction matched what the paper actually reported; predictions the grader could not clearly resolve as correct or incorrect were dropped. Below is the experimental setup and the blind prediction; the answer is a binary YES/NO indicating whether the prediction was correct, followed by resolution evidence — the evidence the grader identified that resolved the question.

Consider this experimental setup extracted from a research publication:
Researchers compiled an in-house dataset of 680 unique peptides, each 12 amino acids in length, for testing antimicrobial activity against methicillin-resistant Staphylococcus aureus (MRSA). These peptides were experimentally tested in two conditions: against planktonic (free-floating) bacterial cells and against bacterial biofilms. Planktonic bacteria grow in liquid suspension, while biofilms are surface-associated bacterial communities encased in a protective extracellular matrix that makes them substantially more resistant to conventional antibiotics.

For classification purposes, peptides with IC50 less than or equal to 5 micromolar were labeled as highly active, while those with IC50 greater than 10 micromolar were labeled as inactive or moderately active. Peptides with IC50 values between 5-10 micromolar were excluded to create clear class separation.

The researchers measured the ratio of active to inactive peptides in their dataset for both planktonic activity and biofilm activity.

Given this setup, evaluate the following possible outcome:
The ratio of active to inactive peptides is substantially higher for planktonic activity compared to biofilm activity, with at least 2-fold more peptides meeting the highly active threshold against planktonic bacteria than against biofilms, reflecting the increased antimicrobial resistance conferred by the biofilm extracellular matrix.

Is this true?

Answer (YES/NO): NO